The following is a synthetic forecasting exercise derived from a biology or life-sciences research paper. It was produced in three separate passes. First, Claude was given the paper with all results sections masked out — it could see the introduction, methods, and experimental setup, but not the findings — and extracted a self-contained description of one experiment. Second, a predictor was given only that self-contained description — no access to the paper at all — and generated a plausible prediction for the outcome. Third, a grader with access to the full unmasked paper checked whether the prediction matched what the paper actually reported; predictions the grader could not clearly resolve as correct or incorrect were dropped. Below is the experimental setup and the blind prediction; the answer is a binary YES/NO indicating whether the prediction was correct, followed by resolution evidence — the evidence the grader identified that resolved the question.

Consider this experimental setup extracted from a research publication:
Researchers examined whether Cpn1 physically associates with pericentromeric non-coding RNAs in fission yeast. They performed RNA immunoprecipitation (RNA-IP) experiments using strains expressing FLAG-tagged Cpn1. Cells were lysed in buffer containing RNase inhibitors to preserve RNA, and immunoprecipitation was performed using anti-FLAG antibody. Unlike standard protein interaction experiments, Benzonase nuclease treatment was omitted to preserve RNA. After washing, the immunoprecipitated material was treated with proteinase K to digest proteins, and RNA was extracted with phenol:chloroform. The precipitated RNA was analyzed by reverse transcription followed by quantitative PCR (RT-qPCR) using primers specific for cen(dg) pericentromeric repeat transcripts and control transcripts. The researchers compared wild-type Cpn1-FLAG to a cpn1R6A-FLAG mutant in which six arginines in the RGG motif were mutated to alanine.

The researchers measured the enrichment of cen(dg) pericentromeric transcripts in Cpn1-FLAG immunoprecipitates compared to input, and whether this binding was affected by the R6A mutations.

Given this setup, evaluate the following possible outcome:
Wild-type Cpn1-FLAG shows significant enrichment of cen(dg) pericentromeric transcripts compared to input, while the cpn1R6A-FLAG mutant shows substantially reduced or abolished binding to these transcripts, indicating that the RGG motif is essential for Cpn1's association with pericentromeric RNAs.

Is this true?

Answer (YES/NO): NO